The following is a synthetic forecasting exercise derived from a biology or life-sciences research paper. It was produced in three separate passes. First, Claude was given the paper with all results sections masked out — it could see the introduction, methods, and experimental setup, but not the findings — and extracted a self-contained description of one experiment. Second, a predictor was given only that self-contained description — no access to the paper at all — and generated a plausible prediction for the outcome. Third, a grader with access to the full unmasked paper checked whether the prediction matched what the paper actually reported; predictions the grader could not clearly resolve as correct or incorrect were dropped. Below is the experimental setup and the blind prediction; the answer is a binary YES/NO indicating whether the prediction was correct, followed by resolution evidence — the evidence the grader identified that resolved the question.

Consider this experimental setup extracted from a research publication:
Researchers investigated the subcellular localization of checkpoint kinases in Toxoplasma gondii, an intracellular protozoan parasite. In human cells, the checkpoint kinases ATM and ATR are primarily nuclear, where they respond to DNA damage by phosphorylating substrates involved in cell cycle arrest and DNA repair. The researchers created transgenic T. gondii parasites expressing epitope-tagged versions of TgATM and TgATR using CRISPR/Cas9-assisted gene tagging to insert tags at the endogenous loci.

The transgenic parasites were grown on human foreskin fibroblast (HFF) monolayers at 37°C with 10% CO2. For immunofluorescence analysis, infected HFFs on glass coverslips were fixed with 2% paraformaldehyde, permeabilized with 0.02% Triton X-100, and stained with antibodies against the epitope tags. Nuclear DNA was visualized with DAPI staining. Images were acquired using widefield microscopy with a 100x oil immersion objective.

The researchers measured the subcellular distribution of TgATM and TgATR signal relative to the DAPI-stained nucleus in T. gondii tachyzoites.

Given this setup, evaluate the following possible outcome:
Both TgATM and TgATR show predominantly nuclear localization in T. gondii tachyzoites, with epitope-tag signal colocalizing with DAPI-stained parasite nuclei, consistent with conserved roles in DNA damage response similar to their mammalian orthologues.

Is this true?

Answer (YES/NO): NO